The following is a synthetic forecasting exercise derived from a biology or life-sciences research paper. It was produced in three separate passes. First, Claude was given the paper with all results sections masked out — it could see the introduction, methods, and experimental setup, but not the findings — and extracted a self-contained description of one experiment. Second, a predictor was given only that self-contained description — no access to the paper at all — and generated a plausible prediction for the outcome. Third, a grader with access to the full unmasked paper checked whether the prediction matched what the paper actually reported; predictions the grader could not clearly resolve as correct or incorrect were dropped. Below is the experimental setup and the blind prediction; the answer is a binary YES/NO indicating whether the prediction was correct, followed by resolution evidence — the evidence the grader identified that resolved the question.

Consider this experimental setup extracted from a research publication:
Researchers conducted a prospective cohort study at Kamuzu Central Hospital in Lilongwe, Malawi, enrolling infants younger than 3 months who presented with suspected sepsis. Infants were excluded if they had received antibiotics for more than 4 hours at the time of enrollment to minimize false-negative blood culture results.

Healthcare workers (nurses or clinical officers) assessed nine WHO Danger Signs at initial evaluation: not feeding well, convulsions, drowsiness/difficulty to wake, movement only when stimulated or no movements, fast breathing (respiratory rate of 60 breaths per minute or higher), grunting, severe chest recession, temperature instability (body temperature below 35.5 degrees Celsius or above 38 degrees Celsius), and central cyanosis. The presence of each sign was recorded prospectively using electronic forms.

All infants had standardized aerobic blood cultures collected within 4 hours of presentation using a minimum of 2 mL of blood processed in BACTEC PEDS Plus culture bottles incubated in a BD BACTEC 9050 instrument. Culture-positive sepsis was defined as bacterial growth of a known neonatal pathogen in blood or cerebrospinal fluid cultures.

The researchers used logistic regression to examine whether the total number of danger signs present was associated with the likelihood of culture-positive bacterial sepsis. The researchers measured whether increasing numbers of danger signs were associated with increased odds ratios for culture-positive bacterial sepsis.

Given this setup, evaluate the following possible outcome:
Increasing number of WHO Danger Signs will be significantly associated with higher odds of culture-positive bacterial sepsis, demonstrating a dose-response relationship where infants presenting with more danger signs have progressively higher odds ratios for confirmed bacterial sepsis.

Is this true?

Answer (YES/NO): NO